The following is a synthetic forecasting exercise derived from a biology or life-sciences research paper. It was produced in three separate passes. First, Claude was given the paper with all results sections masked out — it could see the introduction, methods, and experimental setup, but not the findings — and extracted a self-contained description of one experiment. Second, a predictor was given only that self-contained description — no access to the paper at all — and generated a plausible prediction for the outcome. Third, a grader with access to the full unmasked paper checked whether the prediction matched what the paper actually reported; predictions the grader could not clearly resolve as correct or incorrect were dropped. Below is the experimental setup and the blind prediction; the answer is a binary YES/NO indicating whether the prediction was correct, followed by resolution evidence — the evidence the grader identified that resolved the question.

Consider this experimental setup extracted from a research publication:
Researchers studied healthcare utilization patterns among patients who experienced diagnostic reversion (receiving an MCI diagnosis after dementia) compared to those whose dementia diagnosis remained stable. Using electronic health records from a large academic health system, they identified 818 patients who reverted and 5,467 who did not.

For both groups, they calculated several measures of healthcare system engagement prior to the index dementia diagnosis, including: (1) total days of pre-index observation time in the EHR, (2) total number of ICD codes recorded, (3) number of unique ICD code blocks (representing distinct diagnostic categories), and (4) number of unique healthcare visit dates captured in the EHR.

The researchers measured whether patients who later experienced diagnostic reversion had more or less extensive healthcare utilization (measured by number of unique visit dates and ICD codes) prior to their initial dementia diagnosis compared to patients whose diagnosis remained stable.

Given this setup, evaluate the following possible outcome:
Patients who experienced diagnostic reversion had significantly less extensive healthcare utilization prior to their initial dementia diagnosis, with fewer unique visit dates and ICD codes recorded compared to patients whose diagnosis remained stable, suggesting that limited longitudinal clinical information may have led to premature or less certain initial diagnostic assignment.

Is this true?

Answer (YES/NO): NO